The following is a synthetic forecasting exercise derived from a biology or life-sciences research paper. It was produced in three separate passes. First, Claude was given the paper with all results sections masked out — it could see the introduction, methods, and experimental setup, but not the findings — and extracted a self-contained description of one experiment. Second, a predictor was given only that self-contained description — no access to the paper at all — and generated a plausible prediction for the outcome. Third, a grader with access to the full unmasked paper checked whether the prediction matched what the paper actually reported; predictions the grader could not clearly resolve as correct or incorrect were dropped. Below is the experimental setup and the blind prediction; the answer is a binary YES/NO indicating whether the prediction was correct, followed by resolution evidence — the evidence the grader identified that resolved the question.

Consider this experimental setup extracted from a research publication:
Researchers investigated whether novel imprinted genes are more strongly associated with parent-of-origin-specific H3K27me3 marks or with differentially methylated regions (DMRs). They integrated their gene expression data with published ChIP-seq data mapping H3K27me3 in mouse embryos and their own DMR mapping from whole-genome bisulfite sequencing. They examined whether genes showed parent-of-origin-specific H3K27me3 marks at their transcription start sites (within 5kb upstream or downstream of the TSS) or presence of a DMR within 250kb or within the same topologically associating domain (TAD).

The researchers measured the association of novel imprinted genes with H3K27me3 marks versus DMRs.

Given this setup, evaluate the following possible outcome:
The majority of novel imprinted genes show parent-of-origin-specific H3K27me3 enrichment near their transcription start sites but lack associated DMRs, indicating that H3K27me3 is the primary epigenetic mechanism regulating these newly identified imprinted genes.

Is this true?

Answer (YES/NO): YES